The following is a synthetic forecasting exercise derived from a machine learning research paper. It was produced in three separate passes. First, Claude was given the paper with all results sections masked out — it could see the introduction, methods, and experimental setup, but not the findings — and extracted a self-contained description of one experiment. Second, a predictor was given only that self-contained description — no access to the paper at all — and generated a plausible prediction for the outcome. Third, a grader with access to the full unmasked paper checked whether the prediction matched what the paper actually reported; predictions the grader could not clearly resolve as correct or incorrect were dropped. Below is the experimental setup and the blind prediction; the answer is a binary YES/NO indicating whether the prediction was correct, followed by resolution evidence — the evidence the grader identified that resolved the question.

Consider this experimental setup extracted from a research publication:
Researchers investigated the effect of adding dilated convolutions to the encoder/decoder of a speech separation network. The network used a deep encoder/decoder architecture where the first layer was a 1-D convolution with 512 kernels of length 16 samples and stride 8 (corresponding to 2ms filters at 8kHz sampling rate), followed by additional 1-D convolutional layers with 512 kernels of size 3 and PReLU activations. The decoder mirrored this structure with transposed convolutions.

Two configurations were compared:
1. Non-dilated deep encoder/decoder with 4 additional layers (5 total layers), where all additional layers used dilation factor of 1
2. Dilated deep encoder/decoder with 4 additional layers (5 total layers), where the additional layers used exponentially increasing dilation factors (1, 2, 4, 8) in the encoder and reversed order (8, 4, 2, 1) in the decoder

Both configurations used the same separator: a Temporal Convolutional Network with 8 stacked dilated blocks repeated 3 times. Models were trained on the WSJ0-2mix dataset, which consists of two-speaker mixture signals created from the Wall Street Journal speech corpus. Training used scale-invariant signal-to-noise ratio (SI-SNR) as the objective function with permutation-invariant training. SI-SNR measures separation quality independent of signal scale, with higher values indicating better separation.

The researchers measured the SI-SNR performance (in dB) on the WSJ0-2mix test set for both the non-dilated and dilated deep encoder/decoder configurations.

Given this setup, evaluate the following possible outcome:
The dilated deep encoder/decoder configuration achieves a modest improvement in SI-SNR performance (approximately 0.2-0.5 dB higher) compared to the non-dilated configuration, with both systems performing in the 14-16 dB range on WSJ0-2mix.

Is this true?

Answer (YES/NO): NO